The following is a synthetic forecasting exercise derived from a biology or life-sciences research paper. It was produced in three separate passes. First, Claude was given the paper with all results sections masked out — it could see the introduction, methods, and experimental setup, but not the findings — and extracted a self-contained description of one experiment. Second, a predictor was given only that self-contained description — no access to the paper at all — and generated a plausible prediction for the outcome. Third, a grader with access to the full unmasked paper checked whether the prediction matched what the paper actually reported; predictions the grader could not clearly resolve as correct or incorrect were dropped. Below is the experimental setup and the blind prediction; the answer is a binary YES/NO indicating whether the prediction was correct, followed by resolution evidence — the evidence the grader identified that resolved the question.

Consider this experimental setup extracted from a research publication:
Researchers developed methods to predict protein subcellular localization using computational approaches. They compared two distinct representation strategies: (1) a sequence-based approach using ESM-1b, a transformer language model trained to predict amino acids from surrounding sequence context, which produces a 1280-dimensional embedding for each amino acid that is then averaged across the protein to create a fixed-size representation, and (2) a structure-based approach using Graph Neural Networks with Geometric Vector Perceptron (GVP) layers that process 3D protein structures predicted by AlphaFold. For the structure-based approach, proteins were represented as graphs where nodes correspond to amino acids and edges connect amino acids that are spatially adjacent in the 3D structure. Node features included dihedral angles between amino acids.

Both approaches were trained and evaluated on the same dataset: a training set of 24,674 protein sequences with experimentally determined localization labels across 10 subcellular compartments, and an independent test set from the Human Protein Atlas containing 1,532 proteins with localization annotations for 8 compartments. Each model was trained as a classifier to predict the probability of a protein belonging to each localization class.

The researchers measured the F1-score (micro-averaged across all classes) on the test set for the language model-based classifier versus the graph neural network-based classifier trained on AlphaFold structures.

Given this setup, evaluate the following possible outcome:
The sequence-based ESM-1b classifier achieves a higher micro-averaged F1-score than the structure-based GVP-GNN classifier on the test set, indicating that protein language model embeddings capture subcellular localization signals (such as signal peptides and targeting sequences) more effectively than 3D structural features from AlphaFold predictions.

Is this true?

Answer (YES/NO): YES